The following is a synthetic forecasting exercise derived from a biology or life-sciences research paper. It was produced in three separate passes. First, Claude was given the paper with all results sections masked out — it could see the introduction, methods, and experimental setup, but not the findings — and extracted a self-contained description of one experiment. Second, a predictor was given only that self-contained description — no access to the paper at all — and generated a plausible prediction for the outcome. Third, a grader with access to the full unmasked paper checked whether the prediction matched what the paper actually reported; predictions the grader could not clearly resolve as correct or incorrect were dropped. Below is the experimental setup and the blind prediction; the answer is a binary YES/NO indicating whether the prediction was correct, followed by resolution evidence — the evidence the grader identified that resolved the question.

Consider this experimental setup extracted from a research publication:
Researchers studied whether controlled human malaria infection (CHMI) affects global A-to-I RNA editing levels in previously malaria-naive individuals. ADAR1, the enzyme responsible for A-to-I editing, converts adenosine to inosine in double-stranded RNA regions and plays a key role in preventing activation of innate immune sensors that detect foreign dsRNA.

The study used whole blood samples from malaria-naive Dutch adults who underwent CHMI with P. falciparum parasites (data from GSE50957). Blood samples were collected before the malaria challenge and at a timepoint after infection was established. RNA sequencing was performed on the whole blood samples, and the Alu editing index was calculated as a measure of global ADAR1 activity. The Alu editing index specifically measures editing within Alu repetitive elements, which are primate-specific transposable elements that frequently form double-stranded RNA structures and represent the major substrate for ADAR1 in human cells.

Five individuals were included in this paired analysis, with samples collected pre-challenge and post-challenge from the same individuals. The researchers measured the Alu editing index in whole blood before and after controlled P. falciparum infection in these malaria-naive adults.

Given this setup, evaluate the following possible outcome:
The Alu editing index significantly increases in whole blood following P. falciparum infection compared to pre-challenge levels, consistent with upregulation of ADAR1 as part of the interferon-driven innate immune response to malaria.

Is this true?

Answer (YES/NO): YES